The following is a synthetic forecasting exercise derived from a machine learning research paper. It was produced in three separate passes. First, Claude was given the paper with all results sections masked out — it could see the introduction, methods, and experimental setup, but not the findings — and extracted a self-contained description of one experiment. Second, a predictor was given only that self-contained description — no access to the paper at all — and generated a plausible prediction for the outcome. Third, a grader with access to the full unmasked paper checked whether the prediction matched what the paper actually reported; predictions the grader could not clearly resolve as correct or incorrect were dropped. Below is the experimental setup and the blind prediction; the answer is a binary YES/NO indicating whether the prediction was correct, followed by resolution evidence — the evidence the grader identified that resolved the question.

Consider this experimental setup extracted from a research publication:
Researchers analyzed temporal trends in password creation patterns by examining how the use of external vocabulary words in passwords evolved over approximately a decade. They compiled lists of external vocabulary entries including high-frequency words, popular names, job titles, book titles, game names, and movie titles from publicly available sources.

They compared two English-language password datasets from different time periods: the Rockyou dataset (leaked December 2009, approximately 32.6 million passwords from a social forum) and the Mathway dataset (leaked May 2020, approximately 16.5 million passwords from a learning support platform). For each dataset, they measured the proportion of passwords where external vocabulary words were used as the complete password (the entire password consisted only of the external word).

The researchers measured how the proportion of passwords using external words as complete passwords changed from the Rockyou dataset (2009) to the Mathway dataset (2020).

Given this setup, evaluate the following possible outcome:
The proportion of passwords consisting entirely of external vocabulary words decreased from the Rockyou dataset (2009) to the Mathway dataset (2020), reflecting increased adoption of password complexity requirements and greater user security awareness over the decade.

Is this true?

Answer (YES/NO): YES